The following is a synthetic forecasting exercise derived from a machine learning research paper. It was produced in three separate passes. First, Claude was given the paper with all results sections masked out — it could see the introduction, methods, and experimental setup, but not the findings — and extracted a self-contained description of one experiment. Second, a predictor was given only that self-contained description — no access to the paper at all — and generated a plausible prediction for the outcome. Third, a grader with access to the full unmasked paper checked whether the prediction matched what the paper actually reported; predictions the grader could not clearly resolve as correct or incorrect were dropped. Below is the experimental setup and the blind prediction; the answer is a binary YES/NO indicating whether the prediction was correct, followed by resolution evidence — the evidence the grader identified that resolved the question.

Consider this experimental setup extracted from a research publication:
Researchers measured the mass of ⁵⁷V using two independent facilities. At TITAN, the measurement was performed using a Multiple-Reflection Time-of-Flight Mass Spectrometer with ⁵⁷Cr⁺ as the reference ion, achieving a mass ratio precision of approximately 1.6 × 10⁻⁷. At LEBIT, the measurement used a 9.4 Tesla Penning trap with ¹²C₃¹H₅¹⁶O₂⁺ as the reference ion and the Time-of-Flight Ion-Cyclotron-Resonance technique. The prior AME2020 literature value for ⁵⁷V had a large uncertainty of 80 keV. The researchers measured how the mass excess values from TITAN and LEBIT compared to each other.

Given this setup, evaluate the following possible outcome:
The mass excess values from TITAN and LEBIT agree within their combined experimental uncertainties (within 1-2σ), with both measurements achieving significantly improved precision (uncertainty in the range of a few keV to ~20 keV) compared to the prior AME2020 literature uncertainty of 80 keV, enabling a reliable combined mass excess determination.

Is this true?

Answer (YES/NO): YES